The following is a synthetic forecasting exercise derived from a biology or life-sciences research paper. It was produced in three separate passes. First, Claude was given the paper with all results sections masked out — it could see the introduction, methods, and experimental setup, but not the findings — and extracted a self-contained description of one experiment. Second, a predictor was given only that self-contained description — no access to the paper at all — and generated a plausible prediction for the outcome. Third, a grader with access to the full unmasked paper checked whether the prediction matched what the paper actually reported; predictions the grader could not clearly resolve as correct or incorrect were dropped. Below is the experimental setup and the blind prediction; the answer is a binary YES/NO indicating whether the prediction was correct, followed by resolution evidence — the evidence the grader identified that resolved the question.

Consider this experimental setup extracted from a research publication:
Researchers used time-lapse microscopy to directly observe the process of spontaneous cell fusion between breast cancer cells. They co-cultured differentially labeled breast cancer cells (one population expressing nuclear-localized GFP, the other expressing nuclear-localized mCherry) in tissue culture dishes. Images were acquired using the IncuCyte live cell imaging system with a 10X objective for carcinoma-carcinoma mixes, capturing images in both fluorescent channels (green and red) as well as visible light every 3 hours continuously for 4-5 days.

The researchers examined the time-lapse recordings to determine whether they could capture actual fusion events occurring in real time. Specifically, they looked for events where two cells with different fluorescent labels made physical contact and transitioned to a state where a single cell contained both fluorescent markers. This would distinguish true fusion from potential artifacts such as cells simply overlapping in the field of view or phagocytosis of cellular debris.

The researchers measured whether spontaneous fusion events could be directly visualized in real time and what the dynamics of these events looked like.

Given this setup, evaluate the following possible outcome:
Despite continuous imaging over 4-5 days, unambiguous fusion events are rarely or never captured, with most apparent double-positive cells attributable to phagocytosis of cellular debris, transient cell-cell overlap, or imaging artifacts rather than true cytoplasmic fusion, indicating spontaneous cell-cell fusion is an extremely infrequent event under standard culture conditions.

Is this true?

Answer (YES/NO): NO